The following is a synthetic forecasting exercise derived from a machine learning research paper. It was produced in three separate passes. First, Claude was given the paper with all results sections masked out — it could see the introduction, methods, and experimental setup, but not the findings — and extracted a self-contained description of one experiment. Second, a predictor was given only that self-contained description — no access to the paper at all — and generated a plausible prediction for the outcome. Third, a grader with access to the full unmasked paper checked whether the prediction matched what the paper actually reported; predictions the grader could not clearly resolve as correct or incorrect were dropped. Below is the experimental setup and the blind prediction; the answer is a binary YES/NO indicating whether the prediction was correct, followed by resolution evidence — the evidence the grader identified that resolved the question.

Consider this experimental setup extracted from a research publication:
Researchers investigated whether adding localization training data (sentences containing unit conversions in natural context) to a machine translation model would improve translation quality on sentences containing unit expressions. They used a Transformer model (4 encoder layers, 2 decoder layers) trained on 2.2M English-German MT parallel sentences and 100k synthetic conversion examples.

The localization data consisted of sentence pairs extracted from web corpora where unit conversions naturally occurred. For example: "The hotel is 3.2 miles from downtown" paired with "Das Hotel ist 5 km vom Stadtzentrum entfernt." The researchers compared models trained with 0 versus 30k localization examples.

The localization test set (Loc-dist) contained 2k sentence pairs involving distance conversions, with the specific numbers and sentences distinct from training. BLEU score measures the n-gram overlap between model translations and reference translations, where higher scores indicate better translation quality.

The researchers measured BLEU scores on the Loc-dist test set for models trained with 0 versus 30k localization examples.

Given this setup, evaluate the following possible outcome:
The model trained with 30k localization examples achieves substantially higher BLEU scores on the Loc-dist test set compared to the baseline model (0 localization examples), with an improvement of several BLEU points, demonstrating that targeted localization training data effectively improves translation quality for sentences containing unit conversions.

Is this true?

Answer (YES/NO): NO